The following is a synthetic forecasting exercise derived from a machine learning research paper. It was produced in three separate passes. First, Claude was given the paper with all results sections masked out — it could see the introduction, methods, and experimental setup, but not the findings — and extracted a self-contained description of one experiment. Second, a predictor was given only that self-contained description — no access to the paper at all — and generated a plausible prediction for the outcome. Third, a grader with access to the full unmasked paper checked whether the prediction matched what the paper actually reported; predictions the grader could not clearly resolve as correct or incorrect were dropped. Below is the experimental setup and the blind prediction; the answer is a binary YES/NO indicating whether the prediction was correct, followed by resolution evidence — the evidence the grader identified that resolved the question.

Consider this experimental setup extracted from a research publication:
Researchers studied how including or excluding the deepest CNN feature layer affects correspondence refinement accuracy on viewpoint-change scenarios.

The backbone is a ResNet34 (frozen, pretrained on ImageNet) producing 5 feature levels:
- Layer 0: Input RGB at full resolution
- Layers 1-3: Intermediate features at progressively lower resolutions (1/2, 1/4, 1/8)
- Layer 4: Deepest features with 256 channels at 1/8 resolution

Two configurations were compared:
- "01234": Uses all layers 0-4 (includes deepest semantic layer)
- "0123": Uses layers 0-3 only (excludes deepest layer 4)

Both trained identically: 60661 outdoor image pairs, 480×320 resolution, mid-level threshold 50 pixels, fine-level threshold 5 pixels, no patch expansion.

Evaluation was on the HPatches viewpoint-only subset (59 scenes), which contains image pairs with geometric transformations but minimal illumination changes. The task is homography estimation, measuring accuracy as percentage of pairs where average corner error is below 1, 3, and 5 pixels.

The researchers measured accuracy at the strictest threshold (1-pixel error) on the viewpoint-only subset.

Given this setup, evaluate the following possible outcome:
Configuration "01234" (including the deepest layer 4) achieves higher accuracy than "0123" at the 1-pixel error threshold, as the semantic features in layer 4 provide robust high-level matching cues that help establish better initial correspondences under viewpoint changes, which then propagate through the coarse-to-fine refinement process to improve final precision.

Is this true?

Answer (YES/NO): NO